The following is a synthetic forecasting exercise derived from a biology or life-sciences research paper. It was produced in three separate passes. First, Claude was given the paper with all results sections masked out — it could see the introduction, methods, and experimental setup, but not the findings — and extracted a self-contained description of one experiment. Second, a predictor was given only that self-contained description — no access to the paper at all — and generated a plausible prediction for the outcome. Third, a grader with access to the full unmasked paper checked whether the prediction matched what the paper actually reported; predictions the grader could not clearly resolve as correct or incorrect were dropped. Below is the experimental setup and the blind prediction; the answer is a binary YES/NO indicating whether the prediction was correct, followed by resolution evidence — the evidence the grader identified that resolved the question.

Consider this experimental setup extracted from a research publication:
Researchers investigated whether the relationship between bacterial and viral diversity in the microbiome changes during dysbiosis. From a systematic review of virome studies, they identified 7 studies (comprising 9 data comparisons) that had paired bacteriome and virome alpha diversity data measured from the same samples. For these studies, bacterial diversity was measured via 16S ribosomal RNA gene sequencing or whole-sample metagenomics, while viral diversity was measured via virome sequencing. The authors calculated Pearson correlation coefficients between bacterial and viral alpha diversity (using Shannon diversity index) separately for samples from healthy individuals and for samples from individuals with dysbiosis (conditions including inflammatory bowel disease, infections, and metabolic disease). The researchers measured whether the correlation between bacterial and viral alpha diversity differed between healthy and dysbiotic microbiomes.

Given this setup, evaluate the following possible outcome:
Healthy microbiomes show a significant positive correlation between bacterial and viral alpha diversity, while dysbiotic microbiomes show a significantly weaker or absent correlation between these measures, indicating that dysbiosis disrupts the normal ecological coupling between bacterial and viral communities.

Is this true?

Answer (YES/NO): NO